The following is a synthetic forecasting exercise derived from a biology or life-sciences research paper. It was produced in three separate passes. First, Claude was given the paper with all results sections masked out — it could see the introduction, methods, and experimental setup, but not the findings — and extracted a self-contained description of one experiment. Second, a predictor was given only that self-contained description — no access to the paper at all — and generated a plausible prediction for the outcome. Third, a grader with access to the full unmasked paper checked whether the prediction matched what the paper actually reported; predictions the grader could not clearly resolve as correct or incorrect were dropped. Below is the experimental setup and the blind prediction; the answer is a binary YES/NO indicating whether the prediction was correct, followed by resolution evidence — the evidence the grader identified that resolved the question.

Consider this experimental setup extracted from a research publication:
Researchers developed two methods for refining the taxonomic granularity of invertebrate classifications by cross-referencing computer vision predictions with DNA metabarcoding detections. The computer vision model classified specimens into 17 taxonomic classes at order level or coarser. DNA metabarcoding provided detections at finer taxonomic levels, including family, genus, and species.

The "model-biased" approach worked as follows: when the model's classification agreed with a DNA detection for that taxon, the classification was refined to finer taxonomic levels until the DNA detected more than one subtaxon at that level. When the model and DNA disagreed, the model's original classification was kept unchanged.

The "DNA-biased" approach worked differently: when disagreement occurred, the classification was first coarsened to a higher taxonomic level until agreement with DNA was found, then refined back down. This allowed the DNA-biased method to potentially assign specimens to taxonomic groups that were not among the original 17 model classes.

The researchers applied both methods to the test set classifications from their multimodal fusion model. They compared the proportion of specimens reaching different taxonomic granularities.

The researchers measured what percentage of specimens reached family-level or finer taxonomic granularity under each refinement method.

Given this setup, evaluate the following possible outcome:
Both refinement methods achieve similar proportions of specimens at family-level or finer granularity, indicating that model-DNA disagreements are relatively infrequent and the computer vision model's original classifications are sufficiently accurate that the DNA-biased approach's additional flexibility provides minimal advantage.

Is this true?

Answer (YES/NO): NO